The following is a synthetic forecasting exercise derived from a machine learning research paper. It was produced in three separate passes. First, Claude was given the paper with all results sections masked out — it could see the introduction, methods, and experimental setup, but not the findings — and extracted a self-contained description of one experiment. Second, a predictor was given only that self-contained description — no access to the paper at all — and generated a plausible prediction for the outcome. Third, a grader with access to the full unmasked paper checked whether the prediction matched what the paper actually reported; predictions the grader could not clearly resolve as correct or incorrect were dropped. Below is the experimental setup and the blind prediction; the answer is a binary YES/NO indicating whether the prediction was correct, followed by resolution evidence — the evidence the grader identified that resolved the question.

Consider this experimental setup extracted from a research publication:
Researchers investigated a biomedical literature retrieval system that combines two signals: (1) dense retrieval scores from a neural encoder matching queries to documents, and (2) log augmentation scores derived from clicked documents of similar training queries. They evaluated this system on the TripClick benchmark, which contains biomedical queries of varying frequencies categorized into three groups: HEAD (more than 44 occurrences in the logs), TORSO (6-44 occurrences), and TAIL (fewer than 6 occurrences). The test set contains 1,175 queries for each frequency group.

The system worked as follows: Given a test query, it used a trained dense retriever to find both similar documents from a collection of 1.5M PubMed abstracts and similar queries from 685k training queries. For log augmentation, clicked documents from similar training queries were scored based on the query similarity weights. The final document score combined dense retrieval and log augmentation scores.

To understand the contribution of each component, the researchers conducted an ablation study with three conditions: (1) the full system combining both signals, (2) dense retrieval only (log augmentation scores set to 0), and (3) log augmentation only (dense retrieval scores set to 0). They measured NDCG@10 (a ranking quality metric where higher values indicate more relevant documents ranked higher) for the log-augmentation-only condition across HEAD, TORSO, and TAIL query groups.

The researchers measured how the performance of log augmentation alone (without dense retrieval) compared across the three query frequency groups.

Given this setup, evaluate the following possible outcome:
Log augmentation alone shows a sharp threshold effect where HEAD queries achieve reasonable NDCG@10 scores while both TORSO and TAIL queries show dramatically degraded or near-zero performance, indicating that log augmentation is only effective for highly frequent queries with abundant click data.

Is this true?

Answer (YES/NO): NO